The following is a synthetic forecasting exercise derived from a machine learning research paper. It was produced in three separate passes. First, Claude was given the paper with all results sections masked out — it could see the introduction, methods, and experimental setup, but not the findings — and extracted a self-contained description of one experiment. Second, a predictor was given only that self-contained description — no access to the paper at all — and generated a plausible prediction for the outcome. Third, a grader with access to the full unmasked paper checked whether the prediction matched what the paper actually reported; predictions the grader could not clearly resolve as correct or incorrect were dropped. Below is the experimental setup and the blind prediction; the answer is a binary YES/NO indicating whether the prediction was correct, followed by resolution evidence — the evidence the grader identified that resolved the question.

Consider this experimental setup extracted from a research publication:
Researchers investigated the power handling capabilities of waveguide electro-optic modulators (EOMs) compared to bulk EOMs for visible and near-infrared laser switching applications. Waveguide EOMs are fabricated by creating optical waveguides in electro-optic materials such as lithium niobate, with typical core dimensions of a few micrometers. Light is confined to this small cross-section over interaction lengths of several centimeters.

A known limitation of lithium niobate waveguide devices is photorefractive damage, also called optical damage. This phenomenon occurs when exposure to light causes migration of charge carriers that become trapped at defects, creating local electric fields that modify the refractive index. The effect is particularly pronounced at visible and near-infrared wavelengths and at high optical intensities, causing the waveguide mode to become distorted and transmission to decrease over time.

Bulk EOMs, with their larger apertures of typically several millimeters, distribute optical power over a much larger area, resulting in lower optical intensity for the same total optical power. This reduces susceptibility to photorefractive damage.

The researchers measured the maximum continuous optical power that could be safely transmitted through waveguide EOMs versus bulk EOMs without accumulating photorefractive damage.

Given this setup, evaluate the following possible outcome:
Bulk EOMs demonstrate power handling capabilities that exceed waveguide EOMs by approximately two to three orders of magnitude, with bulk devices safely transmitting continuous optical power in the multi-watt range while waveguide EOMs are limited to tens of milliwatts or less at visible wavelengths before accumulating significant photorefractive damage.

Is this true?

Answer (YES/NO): NO